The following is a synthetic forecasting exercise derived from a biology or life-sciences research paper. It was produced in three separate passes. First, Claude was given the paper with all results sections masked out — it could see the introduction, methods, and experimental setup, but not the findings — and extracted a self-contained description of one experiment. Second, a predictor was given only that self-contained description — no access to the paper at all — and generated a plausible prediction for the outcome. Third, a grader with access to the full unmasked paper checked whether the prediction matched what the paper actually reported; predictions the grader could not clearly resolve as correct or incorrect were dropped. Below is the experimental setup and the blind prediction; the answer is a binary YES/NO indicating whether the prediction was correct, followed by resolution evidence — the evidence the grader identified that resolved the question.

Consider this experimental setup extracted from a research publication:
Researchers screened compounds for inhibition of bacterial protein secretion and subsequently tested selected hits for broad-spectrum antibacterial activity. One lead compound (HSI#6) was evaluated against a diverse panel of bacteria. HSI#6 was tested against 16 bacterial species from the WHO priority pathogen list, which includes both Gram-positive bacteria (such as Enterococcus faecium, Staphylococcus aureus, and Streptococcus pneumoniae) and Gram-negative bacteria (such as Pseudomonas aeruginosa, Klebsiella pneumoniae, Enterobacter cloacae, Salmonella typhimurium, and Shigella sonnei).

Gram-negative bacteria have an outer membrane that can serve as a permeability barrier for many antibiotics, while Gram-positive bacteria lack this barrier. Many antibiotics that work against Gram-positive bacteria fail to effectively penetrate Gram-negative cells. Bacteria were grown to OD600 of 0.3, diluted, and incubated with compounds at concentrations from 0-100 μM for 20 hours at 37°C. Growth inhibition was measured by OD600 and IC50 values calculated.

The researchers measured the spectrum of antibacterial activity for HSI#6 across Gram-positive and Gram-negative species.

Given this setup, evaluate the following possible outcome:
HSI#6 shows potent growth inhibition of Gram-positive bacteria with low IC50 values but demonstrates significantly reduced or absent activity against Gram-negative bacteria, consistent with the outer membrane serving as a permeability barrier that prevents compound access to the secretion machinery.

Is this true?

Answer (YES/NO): NO